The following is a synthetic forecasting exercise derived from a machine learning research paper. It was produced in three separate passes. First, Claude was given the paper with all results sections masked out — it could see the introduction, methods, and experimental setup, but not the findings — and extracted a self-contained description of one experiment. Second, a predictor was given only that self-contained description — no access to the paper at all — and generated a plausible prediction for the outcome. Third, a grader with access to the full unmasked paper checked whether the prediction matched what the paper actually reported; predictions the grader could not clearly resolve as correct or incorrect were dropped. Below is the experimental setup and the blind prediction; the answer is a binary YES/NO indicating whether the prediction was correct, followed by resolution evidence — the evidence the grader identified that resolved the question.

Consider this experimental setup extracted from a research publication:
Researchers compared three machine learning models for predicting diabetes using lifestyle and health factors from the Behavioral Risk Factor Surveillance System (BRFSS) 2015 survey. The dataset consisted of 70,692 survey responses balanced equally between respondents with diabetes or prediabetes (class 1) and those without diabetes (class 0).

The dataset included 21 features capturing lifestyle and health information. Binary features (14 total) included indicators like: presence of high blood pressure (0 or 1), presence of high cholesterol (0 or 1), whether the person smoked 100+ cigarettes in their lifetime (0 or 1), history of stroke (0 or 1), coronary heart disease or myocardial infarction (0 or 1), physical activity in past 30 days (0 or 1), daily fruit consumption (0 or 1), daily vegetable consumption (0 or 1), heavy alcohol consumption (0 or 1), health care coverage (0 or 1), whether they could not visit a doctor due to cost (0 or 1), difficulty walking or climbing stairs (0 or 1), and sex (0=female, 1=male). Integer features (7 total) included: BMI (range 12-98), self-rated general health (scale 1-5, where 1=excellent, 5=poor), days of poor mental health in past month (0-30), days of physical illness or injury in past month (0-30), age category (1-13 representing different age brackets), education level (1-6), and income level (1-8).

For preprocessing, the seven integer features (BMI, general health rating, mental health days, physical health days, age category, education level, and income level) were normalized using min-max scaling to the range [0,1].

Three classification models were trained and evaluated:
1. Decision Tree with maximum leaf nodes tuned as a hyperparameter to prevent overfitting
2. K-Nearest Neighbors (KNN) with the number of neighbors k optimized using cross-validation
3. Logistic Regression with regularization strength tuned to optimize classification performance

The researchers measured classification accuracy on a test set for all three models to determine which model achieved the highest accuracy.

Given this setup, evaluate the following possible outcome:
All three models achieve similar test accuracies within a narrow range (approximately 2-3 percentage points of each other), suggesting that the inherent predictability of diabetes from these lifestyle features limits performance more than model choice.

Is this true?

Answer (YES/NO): YES